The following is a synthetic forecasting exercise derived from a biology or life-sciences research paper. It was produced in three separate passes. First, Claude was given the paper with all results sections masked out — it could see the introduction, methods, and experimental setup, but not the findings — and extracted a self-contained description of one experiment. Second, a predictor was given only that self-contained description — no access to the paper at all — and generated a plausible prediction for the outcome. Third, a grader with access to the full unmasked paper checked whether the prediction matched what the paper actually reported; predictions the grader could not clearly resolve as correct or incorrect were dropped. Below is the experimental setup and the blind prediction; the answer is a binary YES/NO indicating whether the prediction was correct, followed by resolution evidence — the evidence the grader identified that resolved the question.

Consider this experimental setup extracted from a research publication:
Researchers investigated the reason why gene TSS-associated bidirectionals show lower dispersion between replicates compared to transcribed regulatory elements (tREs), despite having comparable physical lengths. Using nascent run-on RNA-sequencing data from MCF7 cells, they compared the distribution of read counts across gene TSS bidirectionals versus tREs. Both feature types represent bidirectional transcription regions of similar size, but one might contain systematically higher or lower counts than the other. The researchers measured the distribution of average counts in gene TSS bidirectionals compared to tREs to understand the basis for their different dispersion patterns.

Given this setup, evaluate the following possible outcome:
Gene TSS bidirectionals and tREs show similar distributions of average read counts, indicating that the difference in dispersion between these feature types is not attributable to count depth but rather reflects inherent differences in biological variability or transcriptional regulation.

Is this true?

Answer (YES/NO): NO